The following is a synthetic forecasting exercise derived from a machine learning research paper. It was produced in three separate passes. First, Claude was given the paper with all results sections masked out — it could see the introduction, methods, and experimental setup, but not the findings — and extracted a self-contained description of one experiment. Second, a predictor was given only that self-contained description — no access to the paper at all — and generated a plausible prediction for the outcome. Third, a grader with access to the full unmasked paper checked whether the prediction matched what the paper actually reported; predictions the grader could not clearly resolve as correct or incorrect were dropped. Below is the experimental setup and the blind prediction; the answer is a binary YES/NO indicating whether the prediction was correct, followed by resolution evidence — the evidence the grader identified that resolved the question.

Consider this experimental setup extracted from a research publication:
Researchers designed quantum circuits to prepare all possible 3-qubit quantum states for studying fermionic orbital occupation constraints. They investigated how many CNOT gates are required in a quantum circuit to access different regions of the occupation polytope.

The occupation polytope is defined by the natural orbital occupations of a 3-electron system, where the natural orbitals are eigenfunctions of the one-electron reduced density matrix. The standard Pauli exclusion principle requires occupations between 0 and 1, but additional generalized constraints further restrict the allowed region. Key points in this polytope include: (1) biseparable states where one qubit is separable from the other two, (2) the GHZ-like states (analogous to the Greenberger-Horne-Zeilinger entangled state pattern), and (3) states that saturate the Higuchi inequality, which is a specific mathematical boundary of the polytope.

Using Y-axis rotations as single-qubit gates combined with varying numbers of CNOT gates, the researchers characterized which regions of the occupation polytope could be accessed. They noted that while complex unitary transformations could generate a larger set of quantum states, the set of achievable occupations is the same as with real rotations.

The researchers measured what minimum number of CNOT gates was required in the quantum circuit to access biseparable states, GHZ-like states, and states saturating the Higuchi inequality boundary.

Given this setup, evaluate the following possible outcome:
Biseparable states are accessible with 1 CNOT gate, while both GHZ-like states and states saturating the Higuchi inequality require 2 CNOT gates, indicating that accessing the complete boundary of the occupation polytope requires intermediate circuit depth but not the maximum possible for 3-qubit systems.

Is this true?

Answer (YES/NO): NO